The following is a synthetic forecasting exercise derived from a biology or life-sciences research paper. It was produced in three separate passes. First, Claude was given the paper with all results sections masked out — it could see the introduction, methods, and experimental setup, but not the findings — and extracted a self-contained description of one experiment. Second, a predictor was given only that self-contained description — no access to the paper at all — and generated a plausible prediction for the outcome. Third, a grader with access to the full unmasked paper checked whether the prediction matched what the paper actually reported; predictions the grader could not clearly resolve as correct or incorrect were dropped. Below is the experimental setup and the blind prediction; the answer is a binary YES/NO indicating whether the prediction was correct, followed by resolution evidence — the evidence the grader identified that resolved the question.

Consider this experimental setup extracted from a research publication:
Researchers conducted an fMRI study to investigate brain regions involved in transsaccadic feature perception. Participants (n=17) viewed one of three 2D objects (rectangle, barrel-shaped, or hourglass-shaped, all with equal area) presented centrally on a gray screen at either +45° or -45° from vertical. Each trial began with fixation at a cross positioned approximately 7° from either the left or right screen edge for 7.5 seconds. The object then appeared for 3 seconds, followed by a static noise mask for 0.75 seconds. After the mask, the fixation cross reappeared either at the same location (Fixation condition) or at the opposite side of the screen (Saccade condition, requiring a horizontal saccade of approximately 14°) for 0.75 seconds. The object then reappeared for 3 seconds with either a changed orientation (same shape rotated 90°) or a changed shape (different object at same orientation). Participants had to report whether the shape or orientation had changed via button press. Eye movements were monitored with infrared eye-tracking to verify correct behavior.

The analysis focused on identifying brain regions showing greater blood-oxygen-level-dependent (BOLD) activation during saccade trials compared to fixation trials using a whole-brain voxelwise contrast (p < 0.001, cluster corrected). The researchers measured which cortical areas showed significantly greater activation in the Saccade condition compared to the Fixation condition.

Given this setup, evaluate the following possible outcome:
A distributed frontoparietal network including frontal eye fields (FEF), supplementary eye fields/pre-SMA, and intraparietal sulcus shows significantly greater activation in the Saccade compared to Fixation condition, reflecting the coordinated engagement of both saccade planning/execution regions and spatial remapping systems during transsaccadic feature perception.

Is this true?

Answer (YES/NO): NO